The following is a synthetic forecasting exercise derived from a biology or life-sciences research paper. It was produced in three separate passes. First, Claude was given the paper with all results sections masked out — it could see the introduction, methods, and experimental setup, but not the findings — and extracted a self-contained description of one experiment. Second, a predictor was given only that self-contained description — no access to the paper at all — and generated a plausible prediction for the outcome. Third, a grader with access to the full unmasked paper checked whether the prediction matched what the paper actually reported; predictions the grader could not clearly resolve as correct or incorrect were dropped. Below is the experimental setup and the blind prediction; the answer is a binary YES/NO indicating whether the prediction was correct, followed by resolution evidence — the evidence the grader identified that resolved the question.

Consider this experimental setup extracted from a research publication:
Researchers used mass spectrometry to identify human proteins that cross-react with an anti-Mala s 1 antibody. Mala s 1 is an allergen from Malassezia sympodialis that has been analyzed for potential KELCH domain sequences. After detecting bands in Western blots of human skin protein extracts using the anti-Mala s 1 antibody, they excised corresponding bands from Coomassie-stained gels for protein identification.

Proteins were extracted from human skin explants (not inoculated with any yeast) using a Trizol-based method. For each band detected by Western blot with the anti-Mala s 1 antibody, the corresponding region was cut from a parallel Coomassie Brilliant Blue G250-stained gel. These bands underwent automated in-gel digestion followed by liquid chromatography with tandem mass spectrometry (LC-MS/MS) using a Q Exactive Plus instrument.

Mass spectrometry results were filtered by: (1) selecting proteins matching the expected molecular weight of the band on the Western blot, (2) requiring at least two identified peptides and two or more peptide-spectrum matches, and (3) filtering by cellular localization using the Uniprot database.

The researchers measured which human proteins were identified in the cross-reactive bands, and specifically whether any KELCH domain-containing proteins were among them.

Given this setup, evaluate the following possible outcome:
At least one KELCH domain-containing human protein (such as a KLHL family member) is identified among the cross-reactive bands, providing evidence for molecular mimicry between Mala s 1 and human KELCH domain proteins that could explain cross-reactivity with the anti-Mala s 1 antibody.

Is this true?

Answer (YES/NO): NO